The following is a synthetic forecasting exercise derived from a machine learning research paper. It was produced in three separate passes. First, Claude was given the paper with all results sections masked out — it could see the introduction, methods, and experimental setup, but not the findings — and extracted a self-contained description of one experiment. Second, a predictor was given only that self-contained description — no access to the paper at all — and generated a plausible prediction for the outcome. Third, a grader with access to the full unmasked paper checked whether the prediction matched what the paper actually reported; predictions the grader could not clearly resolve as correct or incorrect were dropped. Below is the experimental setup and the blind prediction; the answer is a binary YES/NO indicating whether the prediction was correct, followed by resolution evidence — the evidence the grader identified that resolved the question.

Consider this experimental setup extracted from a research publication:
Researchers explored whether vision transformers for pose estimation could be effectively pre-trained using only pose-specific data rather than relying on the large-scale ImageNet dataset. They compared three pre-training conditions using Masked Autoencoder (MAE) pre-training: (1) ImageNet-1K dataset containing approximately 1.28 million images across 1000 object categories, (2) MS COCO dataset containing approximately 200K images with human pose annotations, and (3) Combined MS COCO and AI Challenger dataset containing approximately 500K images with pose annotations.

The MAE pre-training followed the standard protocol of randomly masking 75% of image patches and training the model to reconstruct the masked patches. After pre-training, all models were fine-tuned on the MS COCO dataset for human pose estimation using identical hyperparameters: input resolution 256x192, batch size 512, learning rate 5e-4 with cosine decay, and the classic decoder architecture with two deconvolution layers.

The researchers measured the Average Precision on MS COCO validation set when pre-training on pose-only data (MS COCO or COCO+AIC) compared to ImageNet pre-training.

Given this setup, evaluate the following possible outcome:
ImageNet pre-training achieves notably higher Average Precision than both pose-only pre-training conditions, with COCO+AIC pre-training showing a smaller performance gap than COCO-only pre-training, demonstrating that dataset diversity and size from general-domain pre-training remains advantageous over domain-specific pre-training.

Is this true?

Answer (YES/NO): NO